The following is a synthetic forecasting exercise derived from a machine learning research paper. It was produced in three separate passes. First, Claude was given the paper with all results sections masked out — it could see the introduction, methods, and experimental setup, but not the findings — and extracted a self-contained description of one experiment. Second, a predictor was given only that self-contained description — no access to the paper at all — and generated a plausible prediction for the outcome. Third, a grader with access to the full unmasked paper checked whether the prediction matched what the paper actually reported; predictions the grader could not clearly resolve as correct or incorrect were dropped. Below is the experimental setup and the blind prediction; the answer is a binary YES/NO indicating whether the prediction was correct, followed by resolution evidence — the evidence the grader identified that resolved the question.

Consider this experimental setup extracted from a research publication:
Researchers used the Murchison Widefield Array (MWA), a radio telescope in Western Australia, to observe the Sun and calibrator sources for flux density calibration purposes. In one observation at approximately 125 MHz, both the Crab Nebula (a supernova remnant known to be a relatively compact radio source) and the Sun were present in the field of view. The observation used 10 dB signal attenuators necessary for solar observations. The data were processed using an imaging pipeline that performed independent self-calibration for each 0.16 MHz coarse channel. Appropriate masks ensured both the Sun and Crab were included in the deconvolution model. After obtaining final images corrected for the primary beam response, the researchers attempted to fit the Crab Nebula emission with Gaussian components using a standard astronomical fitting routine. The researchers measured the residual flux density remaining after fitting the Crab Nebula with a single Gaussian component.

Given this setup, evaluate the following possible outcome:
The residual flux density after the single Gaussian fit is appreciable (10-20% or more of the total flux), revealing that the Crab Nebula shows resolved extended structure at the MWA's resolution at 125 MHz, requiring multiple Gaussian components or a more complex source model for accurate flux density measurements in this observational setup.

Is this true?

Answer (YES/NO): NO